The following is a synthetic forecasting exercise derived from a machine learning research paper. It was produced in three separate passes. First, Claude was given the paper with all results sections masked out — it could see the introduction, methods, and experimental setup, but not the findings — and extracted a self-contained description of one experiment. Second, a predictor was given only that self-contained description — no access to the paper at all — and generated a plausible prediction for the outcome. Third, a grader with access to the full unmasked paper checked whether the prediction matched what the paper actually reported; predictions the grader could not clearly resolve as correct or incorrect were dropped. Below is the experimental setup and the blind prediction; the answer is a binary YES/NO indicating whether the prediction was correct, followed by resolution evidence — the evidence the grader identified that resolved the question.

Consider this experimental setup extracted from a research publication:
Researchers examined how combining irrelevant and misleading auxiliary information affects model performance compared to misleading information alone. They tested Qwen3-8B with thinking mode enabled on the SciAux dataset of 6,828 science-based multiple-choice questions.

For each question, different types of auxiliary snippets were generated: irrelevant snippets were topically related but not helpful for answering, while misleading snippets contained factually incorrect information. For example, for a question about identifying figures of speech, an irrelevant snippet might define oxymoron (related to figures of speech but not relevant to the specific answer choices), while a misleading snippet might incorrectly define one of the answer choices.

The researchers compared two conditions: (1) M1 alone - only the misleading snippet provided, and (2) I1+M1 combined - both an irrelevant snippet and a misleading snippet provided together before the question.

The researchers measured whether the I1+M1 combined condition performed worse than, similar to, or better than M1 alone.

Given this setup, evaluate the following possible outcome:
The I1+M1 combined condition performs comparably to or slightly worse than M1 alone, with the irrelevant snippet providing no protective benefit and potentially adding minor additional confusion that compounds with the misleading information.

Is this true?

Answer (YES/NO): NO